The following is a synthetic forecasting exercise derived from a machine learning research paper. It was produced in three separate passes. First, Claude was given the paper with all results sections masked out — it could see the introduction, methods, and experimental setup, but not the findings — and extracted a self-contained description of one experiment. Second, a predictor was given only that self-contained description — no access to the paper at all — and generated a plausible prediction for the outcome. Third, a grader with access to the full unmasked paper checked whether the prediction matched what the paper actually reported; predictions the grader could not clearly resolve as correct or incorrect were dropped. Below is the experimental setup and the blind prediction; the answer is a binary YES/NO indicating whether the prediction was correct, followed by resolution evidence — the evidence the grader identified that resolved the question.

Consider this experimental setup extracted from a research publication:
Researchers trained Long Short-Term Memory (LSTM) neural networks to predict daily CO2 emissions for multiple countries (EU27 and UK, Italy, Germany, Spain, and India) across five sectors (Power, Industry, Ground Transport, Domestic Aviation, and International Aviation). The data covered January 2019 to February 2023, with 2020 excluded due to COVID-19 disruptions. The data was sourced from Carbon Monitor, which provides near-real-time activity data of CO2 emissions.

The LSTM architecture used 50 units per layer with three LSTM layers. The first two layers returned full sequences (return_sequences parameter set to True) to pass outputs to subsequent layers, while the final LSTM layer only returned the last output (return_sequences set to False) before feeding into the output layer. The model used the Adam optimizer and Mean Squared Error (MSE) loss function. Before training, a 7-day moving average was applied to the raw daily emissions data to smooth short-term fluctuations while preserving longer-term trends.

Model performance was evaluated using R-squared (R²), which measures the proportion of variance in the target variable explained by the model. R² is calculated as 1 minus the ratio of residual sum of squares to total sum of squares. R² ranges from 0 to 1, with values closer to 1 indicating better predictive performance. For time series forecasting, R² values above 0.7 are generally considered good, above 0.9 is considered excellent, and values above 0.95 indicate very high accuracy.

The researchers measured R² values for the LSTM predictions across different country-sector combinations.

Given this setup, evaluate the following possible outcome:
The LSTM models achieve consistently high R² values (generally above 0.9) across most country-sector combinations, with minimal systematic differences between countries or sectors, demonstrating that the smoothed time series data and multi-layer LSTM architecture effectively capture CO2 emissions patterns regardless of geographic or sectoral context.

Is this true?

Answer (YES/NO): NO